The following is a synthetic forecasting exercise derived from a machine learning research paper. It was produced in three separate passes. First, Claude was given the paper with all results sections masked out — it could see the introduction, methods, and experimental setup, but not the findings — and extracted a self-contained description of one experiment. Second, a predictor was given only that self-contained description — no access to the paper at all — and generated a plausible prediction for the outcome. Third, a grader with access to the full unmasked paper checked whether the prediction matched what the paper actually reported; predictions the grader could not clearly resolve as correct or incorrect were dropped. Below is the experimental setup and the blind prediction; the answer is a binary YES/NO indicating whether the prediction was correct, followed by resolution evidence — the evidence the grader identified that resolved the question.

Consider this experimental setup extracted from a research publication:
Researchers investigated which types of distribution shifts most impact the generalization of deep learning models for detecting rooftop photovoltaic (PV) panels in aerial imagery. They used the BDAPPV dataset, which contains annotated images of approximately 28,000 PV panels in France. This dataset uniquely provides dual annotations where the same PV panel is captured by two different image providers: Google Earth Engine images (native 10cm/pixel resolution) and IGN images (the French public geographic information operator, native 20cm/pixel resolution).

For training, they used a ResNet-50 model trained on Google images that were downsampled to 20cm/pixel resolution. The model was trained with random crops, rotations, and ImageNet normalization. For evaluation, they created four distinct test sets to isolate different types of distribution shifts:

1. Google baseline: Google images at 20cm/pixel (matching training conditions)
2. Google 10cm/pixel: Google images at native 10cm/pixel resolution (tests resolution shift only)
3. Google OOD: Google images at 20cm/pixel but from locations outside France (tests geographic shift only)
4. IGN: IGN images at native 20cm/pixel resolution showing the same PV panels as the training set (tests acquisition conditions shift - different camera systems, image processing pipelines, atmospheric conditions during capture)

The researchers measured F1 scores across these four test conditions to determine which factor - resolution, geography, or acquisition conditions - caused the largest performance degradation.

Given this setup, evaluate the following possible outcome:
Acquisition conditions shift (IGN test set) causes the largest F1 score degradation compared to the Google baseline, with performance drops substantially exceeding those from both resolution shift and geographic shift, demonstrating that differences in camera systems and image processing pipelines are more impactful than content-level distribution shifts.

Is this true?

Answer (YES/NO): YES